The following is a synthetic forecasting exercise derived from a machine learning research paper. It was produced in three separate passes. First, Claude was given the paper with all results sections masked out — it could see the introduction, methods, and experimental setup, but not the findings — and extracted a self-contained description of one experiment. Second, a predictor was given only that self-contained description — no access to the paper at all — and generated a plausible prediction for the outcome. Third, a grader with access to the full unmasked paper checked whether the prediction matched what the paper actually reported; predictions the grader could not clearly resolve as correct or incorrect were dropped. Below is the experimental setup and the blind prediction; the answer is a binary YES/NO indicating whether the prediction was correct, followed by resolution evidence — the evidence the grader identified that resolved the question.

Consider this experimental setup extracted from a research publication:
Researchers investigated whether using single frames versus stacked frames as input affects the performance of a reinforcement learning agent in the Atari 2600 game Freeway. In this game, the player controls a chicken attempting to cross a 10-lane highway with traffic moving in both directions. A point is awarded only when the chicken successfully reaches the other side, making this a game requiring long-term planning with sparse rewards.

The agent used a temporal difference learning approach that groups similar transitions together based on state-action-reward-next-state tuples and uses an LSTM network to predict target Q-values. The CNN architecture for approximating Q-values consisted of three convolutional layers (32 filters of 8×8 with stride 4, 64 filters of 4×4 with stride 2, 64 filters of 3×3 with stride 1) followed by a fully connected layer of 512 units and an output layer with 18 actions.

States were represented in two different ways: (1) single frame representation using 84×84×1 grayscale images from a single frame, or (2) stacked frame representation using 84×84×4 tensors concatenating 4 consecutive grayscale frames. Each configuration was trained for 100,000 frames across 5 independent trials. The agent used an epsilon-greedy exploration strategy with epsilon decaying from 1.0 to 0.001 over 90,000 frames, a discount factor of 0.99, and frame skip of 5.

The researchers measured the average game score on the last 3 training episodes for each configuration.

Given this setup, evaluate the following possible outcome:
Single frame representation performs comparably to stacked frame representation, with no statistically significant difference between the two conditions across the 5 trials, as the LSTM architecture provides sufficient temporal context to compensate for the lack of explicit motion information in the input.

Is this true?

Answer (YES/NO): NO